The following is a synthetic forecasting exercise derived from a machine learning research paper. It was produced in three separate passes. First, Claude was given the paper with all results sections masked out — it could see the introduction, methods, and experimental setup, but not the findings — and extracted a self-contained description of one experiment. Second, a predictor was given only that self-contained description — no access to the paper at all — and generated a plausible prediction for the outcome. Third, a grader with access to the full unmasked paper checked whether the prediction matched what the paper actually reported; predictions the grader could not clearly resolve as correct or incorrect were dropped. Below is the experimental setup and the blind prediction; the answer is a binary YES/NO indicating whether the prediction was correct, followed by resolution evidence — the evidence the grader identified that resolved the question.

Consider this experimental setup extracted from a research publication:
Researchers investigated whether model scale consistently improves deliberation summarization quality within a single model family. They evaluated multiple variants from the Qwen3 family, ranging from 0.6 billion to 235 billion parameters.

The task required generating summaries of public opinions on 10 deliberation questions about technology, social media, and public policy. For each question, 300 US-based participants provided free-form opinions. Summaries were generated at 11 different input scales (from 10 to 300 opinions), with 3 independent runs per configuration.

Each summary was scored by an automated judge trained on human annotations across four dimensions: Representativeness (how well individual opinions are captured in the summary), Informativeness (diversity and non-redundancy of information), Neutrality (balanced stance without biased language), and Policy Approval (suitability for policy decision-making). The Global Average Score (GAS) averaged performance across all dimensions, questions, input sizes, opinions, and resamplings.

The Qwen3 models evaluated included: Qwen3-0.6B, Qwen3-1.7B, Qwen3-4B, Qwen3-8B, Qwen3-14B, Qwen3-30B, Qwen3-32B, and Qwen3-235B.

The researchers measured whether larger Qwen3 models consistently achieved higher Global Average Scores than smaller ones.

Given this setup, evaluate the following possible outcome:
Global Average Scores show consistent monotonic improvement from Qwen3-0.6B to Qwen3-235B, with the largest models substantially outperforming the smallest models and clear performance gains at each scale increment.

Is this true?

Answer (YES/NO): NO